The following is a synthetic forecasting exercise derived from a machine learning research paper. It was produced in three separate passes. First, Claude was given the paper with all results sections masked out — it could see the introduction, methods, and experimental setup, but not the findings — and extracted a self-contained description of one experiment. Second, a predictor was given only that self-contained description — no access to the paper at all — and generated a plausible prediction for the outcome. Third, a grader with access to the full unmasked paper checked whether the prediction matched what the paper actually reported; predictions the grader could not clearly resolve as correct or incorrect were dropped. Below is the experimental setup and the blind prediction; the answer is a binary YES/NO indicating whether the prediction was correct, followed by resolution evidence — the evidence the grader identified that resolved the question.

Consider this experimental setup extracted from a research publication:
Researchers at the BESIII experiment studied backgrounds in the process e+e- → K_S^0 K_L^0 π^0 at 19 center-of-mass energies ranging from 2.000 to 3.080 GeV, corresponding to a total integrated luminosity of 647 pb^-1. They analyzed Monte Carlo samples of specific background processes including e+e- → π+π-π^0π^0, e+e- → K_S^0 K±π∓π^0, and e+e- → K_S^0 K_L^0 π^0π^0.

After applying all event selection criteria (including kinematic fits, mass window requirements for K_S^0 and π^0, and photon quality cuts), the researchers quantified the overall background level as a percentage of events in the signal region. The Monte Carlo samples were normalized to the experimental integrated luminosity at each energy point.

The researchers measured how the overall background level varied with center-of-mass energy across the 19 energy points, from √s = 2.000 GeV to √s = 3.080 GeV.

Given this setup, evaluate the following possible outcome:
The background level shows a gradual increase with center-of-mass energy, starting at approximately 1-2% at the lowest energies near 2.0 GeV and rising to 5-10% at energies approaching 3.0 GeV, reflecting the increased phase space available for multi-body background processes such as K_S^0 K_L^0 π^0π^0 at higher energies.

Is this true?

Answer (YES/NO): NO